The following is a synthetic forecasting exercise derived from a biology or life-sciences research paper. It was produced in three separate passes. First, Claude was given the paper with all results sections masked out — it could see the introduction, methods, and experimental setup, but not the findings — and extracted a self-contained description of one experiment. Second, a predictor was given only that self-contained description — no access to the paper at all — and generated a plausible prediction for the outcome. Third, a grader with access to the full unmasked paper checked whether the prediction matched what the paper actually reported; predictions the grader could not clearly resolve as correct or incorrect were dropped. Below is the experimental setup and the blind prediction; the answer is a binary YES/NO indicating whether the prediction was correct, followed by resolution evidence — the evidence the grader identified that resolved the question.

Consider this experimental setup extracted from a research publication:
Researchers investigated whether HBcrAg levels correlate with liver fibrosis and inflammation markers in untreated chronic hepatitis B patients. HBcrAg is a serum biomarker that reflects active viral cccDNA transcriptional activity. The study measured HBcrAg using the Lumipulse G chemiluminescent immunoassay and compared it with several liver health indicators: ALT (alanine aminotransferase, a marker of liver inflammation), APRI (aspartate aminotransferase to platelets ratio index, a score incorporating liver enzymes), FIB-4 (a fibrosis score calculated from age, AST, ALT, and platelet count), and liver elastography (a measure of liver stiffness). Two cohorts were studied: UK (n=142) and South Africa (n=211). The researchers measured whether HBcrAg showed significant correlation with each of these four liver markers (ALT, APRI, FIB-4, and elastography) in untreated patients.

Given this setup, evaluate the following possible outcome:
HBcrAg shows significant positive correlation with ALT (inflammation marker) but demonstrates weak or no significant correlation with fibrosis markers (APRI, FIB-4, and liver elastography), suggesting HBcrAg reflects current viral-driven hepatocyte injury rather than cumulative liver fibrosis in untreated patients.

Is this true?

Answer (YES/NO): NO